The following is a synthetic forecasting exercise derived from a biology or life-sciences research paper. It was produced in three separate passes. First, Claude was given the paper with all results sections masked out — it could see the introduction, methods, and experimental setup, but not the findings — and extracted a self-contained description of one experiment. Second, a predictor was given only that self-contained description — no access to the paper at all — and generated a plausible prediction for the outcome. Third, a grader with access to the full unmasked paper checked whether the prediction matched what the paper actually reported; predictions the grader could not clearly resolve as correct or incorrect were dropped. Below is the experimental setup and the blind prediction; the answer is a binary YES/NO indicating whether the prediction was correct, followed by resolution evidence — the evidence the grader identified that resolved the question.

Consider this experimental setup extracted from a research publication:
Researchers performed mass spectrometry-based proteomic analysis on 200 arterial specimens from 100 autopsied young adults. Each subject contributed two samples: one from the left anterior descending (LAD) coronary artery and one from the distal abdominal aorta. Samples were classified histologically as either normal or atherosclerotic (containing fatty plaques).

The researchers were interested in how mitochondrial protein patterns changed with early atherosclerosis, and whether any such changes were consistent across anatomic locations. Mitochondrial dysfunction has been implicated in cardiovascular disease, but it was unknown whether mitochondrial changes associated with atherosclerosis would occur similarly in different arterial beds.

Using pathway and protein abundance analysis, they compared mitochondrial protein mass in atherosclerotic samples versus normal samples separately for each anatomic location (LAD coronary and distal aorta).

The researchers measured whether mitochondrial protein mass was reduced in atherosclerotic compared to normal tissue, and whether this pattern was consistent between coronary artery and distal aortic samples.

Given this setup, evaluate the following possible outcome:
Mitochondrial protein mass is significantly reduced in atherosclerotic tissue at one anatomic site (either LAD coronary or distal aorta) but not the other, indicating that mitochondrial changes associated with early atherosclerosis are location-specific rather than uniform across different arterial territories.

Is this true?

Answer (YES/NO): YES